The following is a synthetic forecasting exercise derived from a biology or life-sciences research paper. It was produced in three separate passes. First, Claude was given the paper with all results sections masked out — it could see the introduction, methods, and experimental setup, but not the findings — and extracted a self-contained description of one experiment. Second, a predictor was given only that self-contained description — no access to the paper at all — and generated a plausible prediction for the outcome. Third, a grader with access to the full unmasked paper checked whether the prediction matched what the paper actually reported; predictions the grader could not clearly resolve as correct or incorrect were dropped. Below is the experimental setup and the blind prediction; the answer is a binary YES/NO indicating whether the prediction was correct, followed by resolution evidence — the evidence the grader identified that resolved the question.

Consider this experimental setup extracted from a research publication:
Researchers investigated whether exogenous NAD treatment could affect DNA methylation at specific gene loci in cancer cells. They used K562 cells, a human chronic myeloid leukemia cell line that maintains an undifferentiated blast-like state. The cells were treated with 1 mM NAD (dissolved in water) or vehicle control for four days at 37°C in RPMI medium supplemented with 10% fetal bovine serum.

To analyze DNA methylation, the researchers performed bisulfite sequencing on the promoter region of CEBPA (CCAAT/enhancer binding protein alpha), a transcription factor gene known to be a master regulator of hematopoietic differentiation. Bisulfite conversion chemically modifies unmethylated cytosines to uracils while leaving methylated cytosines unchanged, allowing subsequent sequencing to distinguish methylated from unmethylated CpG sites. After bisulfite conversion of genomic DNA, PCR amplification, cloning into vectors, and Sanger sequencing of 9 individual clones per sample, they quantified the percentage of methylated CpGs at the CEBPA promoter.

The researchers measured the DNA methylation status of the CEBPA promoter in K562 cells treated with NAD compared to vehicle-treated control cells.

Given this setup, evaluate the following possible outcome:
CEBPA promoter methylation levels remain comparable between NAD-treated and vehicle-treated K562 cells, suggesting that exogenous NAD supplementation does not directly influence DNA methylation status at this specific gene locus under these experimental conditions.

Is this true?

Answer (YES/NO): NO